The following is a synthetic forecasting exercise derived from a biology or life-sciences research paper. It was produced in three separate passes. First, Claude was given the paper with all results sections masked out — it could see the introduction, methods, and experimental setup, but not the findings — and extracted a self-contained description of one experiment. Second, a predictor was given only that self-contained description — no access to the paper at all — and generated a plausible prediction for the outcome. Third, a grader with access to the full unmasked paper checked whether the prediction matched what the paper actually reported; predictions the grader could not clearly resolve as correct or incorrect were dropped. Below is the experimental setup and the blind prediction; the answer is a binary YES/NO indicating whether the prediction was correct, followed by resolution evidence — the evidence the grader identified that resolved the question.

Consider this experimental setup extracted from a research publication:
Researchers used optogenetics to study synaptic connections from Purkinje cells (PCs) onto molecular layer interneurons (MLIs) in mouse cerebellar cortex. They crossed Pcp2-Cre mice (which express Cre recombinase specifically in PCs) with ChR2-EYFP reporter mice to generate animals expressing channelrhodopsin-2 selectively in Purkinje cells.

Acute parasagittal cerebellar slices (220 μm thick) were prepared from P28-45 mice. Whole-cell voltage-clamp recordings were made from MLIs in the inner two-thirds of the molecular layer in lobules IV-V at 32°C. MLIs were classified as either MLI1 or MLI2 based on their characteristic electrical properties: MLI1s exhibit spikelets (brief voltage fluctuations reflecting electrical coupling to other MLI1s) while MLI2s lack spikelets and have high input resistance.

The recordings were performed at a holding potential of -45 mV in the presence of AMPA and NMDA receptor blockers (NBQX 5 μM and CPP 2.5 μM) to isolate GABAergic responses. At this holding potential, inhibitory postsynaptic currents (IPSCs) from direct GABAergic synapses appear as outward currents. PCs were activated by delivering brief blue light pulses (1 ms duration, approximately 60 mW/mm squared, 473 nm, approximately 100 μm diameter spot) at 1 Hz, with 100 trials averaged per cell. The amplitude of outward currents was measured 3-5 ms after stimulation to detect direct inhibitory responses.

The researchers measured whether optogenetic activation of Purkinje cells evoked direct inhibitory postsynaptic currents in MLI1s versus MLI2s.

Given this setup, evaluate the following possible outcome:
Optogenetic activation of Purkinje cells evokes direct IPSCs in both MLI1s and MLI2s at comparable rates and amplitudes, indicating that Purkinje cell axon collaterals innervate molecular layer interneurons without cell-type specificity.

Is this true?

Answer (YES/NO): NO